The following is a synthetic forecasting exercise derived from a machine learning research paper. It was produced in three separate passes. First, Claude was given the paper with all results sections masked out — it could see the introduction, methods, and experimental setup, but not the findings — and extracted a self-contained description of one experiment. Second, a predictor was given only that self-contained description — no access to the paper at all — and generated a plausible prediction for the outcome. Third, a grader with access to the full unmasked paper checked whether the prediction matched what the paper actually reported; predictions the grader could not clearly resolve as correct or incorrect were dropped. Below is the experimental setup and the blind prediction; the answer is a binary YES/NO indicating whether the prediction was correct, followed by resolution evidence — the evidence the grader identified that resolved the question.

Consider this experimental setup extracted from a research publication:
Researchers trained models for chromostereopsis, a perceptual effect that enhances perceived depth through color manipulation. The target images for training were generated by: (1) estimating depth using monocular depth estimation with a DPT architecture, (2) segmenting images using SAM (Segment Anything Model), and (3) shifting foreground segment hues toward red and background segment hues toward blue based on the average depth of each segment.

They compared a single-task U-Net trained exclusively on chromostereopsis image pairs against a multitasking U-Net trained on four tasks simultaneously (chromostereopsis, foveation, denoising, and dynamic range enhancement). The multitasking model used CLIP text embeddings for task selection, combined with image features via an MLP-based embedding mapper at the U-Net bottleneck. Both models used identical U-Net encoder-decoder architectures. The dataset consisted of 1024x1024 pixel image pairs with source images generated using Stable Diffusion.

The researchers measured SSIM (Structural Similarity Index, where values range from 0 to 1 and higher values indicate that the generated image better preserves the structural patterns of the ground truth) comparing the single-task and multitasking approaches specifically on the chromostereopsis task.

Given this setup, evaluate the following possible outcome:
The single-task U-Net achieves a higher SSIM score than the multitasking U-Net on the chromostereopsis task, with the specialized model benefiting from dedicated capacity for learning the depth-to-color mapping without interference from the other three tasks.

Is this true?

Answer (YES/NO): NO